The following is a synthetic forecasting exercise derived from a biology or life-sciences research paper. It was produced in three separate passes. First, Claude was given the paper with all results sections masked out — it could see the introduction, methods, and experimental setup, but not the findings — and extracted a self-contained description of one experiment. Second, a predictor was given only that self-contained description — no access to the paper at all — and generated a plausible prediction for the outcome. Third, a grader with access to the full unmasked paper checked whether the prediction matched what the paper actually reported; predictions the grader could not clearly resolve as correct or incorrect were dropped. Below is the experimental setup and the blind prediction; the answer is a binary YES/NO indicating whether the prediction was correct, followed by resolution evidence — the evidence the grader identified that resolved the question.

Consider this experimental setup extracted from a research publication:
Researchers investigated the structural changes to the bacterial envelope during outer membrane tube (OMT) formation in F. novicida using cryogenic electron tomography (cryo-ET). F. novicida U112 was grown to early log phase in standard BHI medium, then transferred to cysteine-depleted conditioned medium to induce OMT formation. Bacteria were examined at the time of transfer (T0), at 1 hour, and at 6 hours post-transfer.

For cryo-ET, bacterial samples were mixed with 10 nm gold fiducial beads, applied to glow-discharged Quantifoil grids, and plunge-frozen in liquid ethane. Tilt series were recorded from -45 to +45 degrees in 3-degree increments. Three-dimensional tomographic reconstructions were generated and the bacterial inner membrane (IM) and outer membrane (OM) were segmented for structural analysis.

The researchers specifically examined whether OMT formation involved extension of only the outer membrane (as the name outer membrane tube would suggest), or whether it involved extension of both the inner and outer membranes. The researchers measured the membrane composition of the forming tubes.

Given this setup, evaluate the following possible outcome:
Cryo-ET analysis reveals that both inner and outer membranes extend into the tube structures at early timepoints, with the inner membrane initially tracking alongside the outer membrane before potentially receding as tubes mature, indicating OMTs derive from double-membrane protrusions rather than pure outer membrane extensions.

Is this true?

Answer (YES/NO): NO